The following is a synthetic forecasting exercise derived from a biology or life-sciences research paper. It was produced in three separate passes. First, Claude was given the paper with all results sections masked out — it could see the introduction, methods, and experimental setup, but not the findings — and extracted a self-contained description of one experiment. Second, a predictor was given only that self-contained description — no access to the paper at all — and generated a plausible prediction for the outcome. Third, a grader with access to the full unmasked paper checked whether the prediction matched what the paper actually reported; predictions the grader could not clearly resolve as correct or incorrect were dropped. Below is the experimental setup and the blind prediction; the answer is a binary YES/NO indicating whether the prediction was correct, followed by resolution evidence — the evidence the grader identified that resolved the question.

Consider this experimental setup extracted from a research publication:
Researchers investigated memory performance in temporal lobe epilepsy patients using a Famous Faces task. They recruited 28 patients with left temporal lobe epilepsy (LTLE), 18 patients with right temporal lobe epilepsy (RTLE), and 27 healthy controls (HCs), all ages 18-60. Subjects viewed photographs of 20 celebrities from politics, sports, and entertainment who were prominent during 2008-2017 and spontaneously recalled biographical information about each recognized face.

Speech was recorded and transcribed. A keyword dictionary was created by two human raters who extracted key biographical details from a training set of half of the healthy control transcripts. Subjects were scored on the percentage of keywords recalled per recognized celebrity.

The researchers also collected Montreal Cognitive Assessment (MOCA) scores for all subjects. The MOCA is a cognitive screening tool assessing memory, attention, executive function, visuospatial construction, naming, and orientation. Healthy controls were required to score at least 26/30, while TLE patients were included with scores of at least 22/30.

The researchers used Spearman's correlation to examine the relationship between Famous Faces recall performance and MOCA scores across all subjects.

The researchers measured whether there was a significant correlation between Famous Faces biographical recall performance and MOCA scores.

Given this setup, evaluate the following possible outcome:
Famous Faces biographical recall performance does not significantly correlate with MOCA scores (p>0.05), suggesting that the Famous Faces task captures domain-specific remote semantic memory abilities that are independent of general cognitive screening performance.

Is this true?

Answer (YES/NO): NO